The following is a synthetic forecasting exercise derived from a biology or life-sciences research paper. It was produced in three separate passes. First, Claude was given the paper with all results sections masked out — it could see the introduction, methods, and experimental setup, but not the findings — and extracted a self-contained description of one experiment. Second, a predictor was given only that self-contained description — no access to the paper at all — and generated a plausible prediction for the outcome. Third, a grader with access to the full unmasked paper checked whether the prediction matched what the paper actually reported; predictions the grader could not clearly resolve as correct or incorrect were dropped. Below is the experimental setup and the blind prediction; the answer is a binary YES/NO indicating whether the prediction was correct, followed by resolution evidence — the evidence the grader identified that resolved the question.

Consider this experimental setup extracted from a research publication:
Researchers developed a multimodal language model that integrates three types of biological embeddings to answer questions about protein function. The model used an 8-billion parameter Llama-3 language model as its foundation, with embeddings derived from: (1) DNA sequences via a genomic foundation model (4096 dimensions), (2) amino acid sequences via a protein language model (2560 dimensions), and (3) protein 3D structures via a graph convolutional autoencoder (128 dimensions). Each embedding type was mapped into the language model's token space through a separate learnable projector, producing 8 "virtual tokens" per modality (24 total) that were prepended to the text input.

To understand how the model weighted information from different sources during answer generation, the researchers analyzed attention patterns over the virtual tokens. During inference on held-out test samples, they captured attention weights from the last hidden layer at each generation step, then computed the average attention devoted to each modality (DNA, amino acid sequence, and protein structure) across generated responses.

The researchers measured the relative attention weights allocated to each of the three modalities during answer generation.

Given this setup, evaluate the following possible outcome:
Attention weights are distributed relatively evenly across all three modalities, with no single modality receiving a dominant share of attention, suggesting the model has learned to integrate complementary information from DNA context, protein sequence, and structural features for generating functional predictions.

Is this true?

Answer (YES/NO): NO